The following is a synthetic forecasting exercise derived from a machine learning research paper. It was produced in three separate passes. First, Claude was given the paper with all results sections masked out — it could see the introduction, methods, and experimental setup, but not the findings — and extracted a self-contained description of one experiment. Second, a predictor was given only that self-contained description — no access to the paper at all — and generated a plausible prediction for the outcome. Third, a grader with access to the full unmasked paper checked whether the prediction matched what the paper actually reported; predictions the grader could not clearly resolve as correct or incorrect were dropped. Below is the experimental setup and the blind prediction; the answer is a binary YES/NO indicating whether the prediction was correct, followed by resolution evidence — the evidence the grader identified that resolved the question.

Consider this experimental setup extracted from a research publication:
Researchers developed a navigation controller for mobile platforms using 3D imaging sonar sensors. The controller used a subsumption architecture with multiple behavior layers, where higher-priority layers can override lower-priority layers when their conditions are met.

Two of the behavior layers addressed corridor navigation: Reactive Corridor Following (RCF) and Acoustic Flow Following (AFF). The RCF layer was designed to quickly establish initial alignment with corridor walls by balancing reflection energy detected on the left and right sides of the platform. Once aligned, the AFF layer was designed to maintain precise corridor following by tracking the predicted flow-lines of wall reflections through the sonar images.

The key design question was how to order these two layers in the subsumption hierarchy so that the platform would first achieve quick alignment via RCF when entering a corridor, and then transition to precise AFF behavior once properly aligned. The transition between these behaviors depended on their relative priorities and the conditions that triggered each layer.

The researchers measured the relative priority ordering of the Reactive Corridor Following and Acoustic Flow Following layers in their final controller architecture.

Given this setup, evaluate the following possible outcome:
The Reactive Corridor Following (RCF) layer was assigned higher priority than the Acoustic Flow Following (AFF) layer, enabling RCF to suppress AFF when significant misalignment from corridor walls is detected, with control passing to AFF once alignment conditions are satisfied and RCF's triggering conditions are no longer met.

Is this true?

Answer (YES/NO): NO